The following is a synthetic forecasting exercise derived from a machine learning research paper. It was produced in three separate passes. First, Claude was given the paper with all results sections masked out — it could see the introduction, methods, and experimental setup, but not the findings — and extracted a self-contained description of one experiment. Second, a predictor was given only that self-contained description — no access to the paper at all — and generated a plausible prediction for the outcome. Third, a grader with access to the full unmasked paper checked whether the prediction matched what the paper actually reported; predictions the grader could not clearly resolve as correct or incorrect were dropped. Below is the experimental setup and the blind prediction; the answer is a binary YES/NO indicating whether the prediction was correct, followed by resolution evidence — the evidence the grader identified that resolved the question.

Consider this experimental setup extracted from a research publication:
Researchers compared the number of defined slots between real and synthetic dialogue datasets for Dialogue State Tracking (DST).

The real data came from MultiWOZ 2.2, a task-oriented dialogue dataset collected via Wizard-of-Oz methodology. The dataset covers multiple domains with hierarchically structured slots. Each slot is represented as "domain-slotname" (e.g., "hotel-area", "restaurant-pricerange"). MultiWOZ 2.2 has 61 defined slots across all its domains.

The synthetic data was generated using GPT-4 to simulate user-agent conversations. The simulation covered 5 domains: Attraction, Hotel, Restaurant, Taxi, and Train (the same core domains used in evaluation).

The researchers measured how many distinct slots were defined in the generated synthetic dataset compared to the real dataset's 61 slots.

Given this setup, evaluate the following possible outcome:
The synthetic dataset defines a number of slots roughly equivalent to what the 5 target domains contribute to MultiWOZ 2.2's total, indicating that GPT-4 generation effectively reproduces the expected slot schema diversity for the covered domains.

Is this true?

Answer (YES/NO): NO